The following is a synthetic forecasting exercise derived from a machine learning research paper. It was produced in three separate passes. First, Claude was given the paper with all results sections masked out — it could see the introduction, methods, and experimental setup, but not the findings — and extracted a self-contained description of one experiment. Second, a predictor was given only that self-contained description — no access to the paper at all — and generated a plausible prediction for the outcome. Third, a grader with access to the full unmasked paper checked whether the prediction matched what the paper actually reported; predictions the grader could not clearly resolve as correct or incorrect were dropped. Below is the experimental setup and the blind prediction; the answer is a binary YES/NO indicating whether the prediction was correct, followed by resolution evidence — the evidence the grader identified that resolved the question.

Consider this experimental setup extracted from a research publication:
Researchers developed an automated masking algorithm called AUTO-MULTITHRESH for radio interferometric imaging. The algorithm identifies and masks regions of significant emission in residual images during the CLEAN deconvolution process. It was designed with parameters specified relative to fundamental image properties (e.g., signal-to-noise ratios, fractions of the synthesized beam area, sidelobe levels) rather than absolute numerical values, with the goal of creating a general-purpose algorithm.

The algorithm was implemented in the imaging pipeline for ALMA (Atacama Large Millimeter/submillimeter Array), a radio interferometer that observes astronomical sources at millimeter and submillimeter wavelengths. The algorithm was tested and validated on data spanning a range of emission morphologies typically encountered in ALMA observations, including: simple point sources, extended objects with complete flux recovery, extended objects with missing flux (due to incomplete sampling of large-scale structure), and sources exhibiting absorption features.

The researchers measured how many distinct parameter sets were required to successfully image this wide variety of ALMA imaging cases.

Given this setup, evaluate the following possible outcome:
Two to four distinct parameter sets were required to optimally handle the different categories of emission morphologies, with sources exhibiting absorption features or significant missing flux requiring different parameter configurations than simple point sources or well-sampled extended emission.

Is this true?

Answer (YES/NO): NO